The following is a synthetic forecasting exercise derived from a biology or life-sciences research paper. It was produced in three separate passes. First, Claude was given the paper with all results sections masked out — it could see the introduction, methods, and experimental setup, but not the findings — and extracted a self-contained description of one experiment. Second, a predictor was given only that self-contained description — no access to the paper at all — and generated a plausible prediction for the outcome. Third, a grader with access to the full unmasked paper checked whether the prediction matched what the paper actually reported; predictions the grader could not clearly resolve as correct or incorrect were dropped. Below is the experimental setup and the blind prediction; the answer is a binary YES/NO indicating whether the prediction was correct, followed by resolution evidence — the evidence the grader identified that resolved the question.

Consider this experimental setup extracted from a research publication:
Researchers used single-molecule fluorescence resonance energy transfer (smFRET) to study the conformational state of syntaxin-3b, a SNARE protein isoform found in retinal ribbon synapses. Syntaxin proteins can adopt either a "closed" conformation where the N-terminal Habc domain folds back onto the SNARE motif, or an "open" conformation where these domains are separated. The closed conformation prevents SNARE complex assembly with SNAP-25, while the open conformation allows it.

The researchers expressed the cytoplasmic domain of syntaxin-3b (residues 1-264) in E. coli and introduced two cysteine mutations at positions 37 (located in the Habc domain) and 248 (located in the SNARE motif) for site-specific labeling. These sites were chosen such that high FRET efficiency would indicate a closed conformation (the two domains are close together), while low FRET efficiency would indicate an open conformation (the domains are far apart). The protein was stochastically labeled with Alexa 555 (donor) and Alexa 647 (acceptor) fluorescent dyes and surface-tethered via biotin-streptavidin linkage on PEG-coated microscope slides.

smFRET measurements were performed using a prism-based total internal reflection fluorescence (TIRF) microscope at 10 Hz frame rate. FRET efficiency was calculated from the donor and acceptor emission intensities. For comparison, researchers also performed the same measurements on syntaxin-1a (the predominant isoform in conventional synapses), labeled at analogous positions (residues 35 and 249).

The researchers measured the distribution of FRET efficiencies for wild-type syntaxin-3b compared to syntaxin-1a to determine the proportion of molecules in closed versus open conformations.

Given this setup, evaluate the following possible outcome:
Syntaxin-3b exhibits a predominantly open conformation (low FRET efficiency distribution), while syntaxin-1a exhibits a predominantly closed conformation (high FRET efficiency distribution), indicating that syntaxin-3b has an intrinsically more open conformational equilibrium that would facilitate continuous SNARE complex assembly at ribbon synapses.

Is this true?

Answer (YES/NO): NO